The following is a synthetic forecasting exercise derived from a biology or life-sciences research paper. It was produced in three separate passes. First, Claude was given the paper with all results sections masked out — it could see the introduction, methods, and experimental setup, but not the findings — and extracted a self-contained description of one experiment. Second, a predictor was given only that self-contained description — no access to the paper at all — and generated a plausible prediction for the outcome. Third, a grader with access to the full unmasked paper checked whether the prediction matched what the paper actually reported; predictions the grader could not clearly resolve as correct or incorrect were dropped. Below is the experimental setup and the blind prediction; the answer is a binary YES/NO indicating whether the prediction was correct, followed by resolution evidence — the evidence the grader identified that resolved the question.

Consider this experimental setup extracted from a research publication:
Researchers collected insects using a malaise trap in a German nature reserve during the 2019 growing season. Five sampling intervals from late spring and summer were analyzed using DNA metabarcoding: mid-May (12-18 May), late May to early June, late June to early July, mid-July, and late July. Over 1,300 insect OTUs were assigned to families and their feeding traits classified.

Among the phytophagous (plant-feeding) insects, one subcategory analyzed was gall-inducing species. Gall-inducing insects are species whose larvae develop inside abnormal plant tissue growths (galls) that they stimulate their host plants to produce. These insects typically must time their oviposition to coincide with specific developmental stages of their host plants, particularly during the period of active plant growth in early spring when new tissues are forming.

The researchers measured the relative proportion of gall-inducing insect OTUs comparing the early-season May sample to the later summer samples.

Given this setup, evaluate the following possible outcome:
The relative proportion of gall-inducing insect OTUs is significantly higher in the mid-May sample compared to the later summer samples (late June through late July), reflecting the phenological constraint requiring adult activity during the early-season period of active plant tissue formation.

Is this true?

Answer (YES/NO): YES